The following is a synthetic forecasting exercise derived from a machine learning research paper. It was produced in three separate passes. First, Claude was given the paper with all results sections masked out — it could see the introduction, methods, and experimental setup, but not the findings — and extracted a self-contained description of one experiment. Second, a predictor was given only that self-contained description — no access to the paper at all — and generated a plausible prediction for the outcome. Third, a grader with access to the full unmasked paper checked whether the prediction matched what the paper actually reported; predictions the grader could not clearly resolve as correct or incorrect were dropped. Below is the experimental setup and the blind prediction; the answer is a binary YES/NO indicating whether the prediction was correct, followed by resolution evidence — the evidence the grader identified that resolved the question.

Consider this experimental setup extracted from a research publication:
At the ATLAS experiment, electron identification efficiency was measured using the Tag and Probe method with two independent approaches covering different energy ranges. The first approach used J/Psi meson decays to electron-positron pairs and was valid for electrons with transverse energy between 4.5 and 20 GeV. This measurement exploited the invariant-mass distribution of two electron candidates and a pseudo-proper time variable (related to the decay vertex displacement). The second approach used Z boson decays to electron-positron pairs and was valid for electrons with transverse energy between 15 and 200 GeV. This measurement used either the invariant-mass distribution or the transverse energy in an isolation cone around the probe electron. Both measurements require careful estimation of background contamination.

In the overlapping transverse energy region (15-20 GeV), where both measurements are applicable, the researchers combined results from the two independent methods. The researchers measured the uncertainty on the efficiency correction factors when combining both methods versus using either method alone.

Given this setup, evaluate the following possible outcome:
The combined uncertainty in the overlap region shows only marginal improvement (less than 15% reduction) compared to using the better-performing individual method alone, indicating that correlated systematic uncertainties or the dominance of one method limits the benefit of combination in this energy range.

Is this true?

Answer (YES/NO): NO